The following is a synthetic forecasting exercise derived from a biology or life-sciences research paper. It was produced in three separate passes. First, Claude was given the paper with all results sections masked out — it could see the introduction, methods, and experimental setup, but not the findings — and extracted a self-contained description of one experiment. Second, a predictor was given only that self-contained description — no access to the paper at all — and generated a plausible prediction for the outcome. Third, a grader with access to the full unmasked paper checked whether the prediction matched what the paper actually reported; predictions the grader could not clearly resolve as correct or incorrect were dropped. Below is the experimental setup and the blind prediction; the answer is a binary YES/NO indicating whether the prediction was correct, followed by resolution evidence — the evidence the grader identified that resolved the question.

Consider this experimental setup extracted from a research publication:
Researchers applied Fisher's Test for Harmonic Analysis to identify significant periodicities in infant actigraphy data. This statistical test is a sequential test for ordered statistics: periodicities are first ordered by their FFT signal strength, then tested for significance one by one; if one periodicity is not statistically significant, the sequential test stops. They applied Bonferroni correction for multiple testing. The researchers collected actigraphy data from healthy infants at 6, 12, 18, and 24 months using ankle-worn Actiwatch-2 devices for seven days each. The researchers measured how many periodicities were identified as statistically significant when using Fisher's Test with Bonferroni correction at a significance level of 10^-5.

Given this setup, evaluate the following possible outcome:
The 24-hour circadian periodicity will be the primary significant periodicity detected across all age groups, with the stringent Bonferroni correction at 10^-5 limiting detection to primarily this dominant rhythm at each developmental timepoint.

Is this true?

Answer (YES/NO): NO